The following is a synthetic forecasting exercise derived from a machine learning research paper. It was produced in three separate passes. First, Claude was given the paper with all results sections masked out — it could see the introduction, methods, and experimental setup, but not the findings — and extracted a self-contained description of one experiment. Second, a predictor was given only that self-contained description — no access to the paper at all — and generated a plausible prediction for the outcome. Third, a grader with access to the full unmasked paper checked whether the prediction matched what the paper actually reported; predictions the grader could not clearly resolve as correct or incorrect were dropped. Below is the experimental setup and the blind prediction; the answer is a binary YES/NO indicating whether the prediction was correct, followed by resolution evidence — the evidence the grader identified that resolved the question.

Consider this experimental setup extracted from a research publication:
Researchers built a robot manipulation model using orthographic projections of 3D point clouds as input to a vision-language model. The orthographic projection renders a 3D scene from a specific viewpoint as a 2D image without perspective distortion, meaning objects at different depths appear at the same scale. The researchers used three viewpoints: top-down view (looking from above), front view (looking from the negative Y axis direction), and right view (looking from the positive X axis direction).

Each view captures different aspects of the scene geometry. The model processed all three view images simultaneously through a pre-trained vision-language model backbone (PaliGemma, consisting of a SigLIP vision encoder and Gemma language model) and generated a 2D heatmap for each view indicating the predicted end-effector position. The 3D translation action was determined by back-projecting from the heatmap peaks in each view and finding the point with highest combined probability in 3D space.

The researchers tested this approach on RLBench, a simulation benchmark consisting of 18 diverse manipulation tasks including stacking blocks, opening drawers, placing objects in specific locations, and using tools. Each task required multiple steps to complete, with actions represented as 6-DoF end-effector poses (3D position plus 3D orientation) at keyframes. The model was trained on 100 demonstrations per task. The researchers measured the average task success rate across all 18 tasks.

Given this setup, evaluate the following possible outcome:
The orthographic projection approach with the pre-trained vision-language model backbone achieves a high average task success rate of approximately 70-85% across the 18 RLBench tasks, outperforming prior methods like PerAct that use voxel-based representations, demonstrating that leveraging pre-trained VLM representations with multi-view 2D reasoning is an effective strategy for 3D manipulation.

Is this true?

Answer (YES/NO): NO